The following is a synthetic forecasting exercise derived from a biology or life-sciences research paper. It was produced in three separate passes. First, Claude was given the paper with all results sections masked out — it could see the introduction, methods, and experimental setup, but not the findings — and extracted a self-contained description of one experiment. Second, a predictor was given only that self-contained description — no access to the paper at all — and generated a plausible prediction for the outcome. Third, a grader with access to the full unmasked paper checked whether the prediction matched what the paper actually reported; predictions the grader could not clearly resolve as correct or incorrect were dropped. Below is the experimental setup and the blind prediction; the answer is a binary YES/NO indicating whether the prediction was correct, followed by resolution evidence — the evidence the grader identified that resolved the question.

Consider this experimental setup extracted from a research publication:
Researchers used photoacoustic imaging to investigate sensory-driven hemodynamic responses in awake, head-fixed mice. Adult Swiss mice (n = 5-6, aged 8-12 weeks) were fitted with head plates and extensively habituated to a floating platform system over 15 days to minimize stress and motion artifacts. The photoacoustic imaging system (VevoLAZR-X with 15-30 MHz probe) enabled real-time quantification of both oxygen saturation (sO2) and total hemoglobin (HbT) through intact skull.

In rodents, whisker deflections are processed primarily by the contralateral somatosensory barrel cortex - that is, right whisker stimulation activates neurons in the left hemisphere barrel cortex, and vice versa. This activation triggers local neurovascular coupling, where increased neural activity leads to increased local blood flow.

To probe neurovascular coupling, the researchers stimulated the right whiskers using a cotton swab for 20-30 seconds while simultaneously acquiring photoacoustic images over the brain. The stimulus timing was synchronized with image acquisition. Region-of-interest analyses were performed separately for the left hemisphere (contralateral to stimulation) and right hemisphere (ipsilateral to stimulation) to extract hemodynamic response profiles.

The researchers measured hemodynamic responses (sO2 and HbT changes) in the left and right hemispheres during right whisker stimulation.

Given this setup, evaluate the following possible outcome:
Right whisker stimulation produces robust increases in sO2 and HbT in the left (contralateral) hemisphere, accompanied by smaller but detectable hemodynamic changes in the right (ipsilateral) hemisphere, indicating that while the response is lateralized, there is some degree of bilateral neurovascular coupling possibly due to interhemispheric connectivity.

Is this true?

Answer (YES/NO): NO